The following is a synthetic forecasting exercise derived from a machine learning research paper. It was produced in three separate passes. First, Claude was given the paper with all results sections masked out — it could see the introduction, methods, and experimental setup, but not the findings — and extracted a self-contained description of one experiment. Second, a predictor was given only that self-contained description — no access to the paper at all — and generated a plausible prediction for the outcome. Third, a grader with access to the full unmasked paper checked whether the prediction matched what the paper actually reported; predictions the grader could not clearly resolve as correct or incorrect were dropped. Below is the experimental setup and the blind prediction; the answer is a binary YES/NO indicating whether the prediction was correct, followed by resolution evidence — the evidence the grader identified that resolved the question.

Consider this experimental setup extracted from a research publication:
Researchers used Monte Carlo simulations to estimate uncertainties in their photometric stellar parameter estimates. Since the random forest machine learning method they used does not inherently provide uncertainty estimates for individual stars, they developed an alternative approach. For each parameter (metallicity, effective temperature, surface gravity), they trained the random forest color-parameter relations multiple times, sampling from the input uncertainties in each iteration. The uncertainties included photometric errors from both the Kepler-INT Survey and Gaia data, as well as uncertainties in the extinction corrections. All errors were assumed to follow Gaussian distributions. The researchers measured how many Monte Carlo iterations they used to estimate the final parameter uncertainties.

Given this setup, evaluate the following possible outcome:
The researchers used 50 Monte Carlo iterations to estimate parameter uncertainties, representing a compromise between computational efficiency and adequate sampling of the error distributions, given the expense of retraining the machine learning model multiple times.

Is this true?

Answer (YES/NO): NO